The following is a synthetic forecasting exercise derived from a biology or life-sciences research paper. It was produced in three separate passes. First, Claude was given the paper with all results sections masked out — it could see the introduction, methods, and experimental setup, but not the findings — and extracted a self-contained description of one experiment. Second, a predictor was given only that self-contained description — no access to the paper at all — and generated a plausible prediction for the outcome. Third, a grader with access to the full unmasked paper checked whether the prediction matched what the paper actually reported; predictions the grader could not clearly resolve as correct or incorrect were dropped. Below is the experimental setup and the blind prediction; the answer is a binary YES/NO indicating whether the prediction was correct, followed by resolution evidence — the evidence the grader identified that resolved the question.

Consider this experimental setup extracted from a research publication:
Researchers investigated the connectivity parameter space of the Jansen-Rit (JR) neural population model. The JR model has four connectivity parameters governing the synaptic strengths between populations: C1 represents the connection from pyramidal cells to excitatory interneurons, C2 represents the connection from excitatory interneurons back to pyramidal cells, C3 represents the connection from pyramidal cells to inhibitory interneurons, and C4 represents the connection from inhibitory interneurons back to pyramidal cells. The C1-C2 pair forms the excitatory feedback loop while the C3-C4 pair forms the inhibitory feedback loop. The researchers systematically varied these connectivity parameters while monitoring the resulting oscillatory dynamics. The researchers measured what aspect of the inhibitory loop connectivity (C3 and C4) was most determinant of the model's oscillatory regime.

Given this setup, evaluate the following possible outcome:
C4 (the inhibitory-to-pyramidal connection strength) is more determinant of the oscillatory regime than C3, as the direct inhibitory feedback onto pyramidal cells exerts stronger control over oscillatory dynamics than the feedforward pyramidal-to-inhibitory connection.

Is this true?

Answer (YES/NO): NO